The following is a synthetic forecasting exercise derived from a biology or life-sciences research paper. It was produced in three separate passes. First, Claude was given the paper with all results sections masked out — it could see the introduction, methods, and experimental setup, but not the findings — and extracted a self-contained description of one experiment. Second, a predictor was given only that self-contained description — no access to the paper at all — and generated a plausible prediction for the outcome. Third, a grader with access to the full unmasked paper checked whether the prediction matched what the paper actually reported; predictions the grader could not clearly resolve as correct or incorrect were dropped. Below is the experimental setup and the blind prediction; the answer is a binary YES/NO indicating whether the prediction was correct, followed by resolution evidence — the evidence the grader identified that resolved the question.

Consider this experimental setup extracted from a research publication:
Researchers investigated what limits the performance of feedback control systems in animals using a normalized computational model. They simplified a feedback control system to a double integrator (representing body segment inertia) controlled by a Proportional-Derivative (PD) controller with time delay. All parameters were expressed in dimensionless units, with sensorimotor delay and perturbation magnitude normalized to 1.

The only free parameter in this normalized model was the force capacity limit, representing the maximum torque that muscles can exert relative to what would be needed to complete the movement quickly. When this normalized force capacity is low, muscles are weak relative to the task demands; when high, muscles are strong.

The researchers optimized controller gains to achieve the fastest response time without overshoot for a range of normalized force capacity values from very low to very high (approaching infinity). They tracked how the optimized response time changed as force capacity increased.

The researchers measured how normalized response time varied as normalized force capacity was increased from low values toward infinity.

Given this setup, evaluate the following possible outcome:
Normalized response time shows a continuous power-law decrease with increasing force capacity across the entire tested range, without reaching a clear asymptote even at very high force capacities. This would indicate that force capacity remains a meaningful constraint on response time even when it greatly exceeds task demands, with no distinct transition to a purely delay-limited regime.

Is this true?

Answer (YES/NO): NO